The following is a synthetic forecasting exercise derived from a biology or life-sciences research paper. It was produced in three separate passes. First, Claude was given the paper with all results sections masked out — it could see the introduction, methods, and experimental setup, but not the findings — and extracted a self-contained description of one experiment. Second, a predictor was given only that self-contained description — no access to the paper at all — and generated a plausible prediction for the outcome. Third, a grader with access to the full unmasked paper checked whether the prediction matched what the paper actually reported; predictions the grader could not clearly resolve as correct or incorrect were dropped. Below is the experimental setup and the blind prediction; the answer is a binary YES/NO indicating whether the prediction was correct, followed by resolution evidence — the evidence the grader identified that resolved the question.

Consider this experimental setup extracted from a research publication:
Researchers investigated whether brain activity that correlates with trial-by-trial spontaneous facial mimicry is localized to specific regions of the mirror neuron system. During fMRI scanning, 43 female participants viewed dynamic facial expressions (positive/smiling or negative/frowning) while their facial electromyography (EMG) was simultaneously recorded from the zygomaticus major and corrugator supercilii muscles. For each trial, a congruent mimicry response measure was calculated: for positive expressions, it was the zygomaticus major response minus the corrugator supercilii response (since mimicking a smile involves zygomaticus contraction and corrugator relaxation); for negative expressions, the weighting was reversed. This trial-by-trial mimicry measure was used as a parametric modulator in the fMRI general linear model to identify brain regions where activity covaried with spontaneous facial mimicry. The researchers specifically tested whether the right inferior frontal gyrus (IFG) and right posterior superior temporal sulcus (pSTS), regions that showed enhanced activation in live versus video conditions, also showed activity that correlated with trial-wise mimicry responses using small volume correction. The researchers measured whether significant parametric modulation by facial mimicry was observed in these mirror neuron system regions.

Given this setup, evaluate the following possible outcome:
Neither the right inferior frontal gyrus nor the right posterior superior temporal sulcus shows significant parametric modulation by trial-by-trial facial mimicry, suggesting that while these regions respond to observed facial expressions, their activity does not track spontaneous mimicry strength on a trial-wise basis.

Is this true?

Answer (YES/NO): NO